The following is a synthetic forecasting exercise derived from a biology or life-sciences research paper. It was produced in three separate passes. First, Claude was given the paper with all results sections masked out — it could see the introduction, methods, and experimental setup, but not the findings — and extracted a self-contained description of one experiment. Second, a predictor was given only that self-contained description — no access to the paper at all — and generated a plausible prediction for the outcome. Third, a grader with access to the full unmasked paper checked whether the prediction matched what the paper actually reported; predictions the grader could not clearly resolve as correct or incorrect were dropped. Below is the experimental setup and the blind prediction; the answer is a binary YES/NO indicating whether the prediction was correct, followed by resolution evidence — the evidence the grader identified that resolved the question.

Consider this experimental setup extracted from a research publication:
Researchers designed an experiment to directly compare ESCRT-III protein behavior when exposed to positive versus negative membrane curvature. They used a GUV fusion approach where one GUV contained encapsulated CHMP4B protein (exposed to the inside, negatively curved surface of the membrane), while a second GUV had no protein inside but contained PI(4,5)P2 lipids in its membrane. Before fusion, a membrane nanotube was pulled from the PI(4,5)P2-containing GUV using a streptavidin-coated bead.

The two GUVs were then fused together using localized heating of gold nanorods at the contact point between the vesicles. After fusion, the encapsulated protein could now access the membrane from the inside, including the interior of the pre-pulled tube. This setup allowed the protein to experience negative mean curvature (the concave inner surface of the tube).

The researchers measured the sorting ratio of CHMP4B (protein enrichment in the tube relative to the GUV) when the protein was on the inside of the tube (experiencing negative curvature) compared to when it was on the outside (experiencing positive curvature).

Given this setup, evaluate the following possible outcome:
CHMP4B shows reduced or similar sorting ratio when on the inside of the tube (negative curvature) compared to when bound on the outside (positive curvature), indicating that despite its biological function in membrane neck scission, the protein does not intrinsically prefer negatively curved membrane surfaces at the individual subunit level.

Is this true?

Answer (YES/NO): YES